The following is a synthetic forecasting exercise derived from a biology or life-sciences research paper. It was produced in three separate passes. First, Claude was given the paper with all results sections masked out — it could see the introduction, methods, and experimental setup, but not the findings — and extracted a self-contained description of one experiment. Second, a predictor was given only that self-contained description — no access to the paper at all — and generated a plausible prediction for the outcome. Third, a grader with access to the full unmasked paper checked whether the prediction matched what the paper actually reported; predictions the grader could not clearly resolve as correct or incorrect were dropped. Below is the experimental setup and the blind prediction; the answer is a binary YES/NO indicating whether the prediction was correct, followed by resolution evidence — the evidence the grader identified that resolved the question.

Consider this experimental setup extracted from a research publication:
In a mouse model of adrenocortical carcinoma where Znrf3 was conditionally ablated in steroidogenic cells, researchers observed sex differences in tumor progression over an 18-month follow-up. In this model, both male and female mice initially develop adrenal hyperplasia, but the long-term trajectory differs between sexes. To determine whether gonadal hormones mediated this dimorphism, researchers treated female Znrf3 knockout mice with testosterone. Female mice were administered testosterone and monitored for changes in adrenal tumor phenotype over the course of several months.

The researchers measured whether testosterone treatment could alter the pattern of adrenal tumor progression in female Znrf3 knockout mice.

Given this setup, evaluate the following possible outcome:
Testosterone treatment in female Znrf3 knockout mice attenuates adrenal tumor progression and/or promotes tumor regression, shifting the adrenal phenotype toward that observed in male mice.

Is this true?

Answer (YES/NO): YES